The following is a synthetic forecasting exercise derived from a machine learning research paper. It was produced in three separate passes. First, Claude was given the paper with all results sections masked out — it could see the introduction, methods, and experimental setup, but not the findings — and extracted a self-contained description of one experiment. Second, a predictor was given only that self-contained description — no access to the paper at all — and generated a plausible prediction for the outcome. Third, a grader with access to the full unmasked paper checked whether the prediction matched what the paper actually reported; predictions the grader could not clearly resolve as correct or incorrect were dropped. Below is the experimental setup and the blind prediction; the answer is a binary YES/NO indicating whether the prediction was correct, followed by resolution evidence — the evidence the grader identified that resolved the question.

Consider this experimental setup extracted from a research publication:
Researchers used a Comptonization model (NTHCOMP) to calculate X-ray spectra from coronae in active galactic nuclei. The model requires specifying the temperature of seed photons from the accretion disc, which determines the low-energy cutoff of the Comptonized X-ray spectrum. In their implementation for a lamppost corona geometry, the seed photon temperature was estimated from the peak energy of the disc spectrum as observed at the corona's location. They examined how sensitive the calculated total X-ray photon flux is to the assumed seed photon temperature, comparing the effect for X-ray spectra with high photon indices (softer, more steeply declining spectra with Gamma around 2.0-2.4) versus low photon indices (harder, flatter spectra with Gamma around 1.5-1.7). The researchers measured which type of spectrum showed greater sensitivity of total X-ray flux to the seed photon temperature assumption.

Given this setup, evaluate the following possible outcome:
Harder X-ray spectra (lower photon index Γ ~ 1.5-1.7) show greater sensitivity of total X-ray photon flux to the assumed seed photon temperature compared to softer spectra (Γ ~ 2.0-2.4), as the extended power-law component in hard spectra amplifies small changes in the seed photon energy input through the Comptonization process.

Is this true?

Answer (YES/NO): NO